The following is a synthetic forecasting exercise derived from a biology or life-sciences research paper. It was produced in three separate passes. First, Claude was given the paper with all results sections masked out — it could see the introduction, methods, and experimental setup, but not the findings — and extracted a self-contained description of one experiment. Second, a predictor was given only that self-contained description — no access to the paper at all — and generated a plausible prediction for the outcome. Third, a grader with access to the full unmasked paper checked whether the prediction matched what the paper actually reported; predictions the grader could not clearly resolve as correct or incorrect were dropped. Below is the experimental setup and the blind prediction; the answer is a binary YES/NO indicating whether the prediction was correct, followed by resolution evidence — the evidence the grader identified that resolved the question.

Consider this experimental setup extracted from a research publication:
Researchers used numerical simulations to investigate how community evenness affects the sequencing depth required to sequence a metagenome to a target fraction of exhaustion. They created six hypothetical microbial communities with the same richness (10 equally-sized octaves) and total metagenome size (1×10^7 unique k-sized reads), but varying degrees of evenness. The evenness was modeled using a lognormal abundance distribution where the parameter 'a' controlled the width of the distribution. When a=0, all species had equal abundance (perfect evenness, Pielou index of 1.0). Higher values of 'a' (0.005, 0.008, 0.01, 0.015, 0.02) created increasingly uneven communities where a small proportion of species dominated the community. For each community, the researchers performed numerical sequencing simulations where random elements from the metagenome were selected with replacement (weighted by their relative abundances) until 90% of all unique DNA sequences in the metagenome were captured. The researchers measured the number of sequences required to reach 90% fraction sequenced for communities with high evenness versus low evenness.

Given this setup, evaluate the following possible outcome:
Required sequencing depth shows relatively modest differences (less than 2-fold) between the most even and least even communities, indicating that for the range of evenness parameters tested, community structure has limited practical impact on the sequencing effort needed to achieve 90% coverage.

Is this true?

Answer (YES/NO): NO